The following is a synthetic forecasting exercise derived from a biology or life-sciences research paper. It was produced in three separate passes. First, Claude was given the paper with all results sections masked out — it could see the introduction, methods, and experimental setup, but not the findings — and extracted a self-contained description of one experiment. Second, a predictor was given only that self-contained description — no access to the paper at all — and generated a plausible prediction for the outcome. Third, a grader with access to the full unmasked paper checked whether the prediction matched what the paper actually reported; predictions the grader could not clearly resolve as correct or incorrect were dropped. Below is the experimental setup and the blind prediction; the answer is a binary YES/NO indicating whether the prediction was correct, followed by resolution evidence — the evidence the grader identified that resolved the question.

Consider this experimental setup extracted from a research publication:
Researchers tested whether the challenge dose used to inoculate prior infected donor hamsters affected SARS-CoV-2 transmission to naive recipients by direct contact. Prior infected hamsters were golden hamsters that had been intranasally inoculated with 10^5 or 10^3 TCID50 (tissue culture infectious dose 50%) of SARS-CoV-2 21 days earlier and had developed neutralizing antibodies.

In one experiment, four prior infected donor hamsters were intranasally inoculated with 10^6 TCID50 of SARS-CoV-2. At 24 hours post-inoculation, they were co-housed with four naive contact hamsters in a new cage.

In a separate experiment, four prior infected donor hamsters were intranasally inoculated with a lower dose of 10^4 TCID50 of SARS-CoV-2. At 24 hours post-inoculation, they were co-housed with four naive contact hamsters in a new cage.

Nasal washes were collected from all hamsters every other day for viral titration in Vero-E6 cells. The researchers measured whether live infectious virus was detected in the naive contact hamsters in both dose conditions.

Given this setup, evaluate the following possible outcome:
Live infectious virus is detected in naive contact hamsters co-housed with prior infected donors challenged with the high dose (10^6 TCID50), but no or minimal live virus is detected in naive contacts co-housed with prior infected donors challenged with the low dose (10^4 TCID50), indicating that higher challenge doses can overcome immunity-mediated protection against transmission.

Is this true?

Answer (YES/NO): NO